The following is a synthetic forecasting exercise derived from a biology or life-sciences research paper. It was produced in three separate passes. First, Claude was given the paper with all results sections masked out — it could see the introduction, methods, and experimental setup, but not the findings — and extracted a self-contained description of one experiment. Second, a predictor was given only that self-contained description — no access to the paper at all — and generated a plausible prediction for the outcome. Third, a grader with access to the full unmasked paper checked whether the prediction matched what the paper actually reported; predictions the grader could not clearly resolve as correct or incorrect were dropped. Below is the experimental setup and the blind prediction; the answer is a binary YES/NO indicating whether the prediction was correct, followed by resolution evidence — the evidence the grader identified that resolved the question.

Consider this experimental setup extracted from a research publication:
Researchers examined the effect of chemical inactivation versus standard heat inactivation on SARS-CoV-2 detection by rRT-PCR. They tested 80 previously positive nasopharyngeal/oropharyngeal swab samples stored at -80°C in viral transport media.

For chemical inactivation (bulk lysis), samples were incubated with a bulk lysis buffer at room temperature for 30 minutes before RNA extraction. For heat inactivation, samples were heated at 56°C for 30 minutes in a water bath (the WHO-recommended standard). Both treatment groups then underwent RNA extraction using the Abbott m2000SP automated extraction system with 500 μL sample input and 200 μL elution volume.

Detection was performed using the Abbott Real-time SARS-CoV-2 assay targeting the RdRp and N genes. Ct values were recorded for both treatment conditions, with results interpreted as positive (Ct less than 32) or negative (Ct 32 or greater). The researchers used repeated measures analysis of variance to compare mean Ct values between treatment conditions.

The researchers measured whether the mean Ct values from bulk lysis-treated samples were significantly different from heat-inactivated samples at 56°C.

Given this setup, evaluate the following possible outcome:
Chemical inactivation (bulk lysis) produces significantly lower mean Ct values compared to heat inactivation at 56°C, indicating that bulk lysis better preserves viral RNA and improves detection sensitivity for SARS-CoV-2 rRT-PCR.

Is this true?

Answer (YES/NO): NO